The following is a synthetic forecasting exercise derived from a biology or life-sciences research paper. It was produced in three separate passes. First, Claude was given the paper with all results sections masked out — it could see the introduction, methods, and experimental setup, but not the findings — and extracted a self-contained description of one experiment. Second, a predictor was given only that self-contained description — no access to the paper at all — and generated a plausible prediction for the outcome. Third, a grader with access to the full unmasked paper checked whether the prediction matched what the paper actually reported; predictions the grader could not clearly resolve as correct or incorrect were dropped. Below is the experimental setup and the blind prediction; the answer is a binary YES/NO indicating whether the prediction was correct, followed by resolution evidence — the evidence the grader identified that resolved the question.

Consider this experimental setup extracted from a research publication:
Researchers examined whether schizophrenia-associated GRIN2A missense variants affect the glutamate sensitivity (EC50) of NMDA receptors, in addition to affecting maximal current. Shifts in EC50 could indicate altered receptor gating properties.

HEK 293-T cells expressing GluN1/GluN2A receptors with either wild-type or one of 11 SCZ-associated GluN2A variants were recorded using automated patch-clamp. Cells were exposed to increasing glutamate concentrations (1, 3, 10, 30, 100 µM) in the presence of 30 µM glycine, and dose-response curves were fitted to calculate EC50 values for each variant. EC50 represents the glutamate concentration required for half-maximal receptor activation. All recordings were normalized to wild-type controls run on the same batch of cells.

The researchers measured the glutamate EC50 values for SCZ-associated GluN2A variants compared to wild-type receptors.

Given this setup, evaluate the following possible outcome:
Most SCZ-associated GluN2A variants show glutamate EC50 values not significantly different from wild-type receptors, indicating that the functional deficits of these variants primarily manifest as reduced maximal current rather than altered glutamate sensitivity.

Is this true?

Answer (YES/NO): NO